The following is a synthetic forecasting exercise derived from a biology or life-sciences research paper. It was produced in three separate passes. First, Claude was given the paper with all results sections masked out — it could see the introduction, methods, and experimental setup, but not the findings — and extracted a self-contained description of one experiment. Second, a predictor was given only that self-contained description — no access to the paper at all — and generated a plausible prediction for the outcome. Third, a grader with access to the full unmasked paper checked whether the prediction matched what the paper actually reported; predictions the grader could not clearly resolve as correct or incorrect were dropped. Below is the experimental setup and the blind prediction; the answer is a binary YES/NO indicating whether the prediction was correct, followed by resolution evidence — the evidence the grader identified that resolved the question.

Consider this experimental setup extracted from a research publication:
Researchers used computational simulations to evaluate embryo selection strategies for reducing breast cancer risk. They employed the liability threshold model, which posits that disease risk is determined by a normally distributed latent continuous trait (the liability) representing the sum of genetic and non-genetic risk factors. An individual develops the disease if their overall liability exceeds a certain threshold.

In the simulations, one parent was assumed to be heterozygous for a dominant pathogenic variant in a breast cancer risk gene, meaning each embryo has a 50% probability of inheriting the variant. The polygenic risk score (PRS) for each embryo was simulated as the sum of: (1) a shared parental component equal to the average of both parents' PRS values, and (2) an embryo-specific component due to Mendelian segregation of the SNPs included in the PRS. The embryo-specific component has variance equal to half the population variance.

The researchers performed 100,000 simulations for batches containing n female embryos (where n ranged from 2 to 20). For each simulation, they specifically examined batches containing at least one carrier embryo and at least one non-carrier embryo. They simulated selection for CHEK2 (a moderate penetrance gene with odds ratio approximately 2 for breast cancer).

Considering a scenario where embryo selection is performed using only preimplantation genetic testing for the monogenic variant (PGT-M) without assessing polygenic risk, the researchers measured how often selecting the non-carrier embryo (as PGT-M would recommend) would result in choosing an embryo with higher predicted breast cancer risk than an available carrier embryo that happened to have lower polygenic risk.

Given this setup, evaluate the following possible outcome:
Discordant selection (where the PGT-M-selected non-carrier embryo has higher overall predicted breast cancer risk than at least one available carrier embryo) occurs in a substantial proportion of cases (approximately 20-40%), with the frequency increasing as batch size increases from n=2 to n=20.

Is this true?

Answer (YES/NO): NO